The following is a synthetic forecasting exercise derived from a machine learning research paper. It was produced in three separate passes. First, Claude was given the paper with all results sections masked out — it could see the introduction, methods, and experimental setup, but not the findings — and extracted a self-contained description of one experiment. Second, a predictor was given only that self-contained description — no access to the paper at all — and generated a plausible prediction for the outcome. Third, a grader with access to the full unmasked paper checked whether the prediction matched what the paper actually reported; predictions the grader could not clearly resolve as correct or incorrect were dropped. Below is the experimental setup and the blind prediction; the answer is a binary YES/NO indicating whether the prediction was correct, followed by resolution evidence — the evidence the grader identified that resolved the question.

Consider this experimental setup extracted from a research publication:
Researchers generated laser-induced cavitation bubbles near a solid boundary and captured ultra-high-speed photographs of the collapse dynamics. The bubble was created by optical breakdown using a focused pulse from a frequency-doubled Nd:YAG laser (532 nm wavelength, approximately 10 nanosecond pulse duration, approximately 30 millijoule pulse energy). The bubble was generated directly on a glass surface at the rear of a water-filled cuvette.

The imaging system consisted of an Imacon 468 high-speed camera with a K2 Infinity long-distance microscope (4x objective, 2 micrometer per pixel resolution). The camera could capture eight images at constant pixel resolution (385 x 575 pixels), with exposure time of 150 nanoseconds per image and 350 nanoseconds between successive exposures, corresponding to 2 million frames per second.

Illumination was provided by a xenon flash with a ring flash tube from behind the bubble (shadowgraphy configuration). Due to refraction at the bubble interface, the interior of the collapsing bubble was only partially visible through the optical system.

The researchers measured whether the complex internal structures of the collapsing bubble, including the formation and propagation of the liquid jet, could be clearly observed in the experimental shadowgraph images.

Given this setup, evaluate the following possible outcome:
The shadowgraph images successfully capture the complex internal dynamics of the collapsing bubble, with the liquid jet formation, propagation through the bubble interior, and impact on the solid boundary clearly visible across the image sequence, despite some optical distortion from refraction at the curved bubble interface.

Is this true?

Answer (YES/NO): NO